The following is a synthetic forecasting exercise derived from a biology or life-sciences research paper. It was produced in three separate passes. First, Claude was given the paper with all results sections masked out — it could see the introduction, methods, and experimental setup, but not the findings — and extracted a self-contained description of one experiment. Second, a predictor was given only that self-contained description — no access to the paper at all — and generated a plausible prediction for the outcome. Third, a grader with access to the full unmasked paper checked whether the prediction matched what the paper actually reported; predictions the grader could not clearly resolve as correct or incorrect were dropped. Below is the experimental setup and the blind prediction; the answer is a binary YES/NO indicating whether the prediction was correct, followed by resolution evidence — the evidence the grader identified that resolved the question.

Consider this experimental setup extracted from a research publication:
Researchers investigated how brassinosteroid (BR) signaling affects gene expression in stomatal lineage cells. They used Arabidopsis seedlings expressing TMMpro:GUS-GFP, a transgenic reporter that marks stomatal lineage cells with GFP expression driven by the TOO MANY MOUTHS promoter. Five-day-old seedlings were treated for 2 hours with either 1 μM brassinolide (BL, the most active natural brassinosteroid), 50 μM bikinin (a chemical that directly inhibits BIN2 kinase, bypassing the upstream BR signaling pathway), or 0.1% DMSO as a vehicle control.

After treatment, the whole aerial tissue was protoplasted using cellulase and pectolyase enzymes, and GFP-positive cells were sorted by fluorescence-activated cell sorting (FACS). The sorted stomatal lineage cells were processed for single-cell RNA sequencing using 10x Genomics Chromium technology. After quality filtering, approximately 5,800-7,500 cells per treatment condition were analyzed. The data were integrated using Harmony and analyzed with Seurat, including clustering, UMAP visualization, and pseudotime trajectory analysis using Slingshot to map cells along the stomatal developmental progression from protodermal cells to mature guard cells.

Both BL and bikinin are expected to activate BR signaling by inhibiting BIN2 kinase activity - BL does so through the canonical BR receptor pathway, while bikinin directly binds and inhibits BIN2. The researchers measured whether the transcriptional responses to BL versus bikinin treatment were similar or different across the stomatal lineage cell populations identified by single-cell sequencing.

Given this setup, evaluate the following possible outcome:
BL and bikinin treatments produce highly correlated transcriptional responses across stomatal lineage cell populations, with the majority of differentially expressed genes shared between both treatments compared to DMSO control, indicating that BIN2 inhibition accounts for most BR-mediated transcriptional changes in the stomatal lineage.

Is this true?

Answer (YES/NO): NO